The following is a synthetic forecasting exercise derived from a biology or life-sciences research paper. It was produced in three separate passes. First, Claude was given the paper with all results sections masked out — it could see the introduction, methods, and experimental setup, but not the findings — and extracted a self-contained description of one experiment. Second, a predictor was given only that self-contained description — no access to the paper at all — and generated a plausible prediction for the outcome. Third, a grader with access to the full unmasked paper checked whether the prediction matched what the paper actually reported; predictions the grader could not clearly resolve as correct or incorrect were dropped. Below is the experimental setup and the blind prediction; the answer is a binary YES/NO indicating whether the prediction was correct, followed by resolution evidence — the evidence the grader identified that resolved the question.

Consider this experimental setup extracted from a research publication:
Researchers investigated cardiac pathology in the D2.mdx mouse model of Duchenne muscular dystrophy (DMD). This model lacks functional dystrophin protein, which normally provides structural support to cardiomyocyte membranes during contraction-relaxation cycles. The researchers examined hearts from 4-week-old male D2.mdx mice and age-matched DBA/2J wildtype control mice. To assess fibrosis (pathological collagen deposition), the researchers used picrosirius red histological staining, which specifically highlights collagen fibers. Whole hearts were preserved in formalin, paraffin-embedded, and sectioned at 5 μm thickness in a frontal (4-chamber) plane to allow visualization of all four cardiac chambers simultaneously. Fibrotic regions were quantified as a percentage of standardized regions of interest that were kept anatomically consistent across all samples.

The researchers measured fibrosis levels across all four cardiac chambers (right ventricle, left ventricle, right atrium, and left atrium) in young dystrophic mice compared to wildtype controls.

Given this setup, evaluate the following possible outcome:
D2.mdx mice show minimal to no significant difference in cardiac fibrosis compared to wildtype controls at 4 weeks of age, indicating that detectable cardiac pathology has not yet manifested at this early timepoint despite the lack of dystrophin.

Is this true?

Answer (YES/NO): NO